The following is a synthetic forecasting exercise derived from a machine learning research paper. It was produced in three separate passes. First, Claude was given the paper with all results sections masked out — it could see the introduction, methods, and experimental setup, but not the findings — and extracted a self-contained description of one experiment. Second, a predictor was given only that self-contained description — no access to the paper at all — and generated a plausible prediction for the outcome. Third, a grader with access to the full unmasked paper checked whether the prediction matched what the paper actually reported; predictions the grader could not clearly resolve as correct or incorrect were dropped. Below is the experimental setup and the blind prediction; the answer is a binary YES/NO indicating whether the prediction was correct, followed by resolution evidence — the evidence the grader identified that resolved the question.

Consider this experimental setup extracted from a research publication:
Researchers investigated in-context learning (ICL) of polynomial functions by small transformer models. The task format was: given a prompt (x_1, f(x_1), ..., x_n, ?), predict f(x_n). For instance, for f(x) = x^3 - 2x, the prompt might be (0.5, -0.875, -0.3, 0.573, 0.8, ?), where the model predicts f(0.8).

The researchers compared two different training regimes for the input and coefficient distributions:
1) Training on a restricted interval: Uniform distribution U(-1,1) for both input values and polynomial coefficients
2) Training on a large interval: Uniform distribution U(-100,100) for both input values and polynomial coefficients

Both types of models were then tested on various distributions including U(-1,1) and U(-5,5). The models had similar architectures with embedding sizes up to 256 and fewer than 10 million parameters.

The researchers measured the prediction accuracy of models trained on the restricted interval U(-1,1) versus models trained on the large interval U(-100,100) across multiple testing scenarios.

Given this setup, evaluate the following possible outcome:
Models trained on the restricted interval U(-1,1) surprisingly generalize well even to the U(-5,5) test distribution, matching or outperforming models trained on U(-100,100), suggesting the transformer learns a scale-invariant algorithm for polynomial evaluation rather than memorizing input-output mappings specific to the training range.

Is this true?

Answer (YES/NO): NO